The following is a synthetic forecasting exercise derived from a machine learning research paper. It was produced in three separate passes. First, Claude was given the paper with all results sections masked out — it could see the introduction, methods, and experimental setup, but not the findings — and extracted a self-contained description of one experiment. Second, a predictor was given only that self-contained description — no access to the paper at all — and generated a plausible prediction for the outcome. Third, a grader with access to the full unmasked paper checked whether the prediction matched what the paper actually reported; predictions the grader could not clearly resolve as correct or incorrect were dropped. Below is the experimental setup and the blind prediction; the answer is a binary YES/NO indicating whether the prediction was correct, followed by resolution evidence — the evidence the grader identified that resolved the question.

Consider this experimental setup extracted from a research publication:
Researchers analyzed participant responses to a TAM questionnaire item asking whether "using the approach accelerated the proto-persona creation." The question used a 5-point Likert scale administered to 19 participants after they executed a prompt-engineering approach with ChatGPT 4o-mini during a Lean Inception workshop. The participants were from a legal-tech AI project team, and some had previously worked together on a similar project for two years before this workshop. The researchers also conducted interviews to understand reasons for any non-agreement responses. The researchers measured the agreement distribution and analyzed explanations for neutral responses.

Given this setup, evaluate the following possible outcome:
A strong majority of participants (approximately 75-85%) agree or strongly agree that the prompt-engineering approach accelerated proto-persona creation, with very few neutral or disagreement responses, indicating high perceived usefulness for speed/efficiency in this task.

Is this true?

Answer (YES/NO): NO